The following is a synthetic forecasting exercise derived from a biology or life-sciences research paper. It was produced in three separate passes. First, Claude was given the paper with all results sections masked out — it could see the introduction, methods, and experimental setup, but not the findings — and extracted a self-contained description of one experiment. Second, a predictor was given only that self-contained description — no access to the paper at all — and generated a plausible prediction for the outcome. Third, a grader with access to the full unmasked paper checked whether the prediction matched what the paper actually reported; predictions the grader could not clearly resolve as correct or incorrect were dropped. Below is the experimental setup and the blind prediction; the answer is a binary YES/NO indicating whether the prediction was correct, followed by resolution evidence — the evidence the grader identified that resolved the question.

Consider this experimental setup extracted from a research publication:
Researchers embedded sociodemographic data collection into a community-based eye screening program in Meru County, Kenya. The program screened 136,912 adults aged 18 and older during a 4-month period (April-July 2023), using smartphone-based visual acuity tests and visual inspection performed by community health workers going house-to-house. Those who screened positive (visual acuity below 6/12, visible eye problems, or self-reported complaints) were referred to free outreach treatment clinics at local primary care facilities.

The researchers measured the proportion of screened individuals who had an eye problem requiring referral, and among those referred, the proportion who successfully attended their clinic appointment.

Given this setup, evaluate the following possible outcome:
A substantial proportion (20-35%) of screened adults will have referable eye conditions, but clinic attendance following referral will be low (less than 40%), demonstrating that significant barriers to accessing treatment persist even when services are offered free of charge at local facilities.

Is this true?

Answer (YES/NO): NO